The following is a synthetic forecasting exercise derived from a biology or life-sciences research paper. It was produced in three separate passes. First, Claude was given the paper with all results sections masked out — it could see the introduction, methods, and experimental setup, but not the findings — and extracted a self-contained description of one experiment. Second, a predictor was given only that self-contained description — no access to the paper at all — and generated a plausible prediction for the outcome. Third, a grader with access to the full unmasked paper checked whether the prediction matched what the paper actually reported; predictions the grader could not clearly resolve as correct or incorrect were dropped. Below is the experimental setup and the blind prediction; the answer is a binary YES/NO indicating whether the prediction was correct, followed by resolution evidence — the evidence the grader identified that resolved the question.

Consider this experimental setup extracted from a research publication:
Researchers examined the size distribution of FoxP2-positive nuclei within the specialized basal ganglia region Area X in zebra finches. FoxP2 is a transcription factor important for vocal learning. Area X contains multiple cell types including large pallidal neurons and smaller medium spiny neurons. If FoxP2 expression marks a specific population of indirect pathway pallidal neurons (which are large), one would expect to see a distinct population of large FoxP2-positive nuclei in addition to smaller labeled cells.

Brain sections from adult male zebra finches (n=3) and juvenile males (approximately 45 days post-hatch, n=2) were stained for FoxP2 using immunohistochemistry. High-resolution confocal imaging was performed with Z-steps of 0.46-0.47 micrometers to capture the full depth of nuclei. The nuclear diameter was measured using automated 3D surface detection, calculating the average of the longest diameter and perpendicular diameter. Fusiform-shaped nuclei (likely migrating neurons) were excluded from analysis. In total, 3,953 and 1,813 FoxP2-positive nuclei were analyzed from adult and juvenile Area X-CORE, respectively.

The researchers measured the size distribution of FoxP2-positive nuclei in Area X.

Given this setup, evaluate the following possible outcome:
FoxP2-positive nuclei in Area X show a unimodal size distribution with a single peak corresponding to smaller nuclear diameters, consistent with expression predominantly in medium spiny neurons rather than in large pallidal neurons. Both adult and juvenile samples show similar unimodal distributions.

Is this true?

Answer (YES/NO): YES